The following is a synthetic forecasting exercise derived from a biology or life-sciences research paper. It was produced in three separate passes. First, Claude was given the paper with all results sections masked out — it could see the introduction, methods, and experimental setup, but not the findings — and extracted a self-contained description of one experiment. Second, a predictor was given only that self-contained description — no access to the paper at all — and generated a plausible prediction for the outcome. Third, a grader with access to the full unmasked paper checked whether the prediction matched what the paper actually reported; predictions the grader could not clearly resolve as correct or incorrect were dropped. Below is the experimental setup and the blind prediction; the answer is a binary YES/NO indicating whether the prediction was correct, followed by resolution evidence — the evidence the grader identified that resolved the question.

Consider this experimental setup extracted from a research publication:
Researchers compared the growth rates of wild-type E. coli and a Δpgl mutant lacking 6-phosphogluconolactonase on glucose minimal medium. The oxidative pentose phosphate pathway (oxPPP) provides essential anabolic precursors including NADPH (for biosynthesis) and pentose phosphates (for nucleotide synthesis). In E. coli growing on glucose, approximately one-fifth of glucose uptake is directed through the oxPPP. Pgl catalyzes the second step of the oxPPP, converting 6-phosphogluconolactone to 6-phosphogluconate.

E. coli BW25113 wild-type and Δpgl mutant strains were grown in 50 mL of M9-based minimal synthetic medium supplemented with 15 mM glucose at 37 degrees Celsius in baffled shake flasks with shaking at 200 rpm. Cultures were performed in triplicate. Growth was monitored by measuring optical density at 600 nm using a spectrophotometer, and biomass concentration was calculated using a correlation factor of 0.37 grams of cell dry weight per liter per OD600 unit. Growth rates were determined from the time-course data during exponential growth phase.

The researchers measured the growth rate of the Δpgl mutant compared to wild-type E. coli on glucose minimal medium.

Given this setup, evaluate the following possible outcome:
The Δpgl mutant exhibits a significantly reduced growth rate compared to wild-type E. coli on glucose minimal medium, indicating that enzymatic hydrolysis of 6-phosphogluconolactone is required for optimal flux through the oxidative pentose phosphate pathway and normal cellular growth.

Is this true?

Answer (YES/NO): YES